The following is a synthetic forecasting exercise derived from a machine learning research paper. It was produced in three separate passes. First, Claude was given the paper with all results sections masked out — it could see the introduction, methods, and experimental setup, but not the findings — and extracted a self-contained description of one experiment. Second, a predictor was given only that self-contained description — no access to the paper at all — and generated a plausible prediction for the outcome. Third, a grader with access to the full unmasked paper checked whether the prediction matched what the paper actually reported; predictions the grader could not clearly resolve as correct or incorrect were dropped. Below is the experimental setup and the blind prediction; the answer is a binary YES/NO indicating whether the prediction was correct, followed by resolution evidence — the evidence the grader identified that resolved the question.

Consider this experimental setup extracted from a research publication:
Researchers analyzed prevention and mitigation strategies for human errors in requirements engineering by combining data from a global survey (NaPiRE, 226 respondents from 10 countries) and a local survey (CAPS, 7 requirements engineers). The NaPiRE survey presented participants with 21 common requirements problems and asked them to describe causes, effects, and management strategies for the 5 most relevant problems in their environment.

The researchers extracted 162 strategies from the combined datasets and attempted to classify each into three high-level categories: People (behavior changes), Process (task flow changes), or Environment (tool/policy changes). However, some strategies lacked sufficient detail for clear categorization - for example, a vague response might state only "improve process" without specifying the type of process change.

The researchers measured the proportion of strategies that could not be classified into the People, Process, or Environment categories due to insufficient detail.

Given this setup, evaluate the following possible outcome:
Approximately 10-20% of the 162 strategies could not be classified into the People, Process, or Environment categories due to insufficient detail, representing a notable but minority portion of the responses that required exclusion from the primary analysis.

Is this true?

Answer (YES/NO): NO